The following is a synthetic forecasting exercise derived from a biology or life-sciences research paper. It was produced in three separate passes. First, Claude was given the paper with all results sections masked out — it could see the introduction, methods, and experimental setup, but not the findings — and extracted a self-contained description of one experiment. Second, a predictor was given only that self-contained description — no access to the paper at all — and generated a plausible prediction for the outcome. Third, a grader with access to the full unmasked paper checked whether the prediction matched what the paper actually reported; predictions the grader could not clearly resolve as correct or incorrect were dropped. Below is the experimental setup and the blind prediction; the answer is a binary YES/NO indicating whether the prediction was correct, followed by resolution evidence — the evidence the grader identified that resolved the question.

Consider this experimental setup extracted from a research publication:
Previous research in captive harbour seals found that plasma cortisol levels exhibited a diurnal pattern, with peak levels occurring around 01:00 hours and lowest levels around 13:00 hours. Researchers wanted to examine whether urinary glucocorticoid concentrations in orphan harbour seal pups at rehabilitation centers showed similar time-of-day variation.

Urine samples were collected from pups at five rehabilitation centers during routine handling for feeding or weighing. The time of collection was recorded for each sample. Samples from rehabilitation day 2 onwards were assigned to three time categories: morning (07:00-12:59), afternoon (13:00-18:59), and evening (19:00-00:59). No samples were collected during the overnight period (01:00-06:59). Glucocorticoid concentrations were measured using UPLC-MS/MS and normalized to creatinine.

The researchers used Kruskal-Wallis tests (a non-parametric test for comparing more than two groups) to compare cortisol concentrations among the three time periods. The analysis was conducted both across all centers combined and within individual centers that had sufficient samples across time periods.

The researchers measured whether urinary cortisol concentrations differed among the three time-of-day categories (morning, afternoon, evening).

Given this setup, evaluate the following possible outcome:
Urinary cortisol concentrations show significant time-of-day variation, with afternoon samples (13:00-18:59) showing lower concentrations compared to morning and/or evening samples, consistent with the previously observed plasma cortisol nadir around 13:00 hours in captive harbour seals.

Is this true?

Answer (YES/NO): NO